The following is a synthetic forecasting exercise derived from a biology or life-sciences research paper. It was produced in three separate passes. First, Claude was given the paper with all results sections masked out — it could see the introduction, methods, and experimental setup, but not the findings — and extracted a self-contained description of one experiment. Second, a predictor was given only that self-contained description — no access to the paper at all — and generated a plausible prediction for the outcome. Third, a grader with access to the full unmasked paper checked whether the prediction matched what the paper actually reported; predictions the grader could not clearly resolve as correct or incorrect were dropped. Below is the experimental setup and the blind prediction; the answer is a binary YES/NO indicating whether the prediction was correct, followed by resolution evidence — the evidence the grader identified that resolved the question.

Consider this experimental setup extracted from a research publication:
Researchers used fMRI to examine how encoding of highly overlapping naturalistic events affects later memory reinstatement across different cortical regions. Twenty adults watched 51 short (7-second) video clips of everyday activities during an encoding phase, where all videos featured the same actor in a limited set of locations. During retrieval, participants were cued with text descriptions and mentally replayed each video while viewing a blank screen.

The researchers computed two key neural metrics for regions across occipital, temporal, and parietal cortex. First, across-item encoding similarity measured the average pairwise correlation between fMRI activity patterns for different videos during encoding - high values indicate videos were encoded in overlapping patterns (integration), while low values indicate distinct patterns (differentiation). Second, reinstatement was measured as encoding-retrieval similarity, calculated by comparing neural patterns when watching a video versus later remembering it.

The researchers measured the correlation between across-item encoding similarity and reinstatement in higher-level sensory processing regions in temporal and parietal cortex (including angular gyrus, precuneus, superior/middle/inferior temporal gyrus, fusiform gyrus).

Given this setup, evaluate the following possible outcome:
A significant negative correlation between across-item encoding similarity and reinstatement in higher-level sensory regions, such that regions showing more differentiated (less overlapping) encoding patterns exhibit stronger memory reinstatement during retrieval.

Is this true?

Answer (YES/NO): NO